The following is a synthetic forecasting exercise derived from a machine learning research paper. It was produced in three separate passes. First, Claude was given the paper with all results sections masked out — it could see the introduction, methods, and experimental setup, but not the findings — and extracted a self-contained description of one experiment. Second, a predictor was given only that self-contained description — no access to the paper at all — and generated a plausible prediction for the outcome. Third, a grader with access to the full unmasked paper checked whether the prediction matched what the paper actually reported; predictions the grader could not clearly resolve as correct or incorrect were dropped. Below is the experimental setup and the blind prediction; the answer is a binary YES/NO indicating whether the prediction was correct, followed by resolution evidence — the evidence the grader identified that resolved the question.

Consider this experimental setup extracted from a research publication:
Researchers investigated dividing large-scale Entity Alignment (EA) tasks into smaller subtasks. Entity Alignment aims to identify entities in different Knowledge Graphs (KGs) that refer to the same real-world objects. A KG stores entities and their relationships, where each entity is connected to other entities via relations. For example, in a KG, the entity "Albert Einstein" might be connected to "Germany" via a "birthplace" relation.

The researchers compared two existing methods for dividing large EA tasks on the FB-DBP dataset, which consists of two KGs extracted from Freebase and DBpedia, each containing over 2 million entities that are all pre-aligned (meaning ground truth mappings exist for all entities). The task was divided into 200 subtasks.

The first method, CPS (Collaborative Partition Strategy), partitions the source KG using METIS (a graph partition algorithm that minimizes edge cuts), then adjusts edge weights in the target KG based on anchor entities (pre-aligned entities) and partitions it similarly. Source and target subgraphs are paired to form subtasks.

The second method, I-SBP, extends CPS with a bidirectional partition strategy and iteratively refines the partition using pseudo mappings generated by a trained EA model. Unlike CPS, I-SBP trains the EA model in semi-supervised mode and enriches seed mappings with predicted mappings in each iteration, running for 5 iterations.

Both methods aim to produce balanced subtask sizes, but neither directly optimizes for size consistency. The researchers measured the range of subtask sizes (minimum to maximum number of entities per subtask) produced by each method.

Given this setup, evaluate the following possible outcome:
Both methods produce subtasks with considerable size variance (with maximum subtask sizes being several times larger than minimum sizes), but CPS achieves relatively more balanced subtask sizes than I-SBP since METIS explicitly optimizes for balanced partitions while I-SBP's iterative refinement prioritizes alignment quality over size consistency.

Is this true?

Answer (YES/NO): NO